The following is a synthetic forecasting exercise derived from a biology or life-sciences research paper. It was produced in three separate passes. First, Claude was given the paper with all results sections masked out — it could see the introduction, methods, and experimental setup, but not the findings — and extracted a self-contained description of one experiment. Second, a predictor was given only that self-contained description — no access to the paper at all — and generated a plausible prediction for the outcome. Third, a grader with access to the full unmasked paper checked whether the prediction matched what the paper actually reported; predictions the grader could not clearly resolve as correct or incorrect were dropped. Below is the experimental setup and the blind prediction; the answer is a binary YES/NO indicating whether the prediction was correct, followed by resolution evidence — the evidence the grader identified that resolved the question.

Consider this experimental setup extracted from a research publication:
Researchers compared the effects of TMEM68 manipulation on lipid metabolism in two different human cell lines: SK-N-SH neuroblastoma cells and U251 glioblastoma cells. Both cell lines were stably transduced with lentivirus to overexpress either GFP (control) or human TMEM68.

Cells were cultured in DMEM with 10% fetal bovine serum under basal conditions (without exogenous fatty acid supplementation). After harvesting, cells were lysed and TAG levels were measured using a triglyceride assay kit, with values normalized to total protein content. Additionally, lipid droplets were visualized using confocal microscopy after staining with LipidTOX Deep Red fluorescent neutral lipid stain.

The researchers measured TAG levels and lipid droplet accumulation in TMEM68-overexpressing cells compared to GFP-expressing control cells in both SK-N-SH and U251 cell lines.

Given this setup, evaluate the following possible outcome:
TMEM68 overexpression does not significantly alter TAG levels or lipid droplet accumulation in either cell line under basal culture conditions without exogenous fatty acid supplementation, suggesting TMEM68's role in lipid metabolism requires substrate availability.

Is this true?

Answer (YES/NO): NO